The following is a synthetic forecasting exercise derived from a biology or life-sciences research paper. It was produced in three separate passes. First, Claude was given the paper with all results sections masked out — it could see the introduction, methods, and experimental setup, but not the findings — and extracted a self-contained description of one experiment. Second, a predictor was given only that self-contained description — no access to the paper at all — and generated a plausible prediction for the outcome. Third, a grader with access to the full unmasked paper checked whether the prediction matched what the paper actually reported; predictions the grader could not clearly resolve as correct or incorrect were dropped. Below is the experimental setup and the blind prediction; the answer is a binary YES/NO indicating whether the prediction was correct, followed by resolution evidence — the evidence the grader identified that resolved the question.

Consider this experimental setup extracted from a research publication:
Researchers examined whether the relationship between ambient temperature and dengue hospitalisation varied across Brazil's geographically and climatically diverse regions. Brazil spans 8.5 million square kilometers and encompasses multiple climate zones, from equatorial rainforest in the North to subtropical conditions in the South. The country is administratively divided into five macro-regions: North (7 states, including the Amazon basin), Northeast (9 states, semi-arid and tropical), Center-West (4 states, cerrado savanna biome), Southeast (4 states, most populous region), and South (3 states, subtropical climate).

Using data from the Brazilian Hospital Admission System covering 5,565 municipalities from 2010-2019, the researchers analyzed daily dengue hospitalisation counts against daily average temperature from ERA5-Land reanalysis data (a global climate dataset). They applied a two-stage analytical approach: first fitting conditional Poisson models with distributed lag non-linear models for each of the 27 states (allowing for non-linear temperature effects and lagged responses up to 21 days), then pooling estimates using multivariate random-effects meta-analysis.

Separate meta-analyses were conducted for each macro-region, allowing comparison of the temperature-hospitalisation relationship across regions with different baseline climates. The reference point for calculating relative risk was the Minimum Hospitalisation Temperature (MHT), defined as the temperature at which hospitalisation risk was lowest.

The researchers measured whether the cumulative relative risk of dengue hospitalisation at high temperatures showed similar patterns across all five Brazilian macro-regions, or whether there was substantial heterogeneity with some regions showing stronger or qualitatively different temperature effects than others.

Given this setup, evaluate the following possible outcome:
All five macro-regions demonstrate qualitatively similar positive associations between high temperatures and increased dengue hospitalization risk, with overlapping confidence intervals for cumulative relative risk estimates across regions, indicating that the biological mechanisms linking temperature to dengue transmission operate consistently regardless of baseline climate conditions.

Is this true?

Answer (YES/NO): NO